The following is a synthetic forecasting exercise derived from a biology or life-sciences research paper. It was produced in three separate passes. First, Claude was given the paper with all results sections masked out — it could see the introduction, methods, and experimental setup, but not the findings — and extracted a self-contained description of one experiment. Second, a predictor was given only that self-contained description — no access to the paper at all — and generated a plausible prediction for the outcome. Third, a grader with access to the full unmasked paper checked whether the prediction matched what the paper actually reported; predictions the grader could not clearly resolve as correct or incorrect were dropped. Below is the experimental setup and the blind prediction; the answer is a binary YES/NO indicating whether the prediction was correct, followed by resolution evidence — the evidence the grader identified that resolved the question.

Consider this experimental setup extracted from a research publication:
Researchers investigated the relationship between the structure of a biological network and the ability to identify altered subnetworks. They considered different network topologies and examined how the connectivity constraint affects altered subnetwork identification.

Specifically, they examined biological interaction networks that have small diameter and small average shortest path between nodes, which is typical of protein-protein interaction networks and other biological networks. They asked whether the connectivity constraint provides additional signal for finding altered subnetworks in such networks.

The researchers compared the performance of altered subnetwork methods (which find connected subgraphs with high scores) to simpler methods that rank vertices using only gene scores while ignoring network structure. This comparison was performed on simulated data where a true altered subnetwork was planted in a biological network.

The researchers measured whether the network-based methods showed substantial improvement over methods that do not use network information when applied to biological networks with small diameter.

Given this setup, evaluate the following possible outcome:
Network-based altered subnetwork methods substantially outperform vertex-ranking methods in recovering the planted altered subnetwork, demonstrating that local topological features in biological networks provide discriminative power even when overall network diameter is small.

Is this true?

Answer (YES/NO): NO